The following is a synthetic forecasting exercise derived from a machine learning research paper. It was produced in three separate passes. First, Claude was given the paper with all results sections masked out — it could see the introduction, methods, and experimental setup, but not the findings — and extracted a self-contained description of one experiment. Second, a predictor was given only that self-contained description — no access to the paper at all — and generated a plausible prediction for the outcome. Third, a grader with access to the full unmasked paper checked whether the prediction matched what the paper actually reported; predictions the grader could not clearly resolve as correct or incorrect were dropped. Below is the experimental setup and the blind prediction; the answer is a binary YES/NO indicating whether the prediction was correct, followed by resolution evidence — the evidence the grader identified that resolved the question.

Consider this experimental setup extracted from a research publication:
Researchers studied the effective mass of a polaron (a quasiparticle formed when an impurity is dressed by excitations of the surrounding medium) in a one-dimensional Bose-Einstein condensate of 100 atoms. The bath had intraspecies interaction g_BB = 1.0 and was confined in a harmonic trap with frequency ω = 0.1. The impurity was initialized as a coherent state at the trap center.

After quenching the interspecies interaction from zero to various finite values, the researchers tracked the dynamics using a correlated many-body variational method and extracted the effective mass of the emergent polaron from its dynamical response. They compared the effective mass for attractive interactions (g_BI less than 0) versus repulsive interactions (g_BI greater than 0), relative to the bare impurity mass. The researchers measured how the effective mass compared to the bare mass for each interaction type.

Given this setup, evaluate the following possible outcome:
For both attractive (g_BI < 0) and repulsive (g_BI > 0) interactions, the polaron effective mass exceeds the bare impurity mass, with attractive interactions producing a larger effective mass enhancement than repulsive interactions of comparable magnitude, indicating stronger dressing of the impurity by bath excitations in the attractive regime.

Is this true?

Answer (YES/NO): YES